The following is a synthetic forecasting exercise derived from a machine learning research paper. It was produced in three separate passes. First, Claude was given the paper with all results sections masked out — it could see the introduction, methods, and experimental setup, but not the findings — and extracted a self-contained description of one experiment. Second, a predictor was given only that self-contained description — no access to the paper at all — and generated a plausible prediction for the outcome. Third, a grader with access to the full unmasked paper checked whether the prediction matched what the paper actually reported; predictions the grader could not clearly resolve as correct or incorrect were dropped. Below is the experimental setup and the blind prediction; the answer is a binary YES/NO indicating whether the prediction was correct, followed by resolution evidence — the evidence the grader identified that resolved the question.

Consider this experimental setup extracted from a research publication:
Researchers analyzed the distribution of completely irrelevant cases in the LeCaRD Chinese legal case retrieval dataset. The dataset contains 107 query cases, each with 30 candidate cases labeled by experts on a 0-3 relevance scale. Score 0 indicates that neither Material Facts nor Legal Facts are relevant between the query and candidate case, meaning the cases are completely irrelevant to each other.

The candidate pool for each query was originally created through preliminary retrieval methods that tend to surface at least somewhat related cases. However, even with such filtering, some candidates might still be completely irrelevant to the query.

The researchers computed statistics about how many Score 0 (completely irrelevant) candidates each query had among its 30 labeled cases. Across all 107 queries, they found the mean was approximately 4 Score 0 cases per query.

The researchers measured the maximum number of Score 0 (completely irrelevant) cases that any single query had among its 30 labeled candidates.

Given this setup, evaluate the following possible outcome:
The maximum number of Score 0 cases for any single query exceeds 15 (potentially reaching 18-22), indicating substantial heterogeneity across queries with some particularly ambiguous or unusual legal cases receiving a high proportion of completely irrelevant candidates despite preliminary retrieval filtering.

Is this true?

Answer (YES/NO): NO